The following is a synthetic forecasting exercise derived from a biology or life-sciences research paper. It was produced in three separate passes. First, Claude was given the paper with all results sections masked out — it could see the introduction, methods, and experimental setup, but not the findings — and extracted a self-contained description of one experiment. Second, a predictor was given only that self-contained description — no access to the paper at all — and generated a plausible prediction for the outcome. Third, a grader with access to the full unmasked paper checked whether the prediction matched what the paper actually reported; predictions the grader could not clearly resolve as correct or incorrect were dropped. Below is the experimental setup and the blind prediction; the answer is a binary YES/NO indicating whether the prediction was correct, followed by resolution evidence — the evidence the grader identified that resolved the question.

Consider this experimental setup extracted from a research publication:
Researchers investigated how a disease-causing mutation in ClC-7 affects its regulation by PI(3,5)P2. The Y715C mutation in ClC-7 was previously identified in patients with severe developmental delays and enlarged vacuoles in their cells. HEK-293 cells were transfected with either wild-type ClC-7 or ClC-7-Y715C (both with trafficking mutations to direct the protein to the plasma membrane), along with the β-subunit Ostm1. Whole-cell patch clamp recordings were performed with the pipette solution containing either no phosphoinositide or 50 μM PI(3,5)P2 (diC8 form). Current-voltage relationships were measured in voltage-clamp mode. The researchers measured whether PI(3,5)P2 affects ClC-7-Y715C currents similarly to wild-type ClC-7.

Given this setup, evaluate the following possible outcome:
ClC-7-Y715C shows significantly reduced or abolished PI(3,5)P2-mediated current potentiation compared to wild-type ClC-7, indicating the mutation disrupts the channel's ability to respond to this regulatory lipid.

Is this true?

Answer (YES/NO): NO